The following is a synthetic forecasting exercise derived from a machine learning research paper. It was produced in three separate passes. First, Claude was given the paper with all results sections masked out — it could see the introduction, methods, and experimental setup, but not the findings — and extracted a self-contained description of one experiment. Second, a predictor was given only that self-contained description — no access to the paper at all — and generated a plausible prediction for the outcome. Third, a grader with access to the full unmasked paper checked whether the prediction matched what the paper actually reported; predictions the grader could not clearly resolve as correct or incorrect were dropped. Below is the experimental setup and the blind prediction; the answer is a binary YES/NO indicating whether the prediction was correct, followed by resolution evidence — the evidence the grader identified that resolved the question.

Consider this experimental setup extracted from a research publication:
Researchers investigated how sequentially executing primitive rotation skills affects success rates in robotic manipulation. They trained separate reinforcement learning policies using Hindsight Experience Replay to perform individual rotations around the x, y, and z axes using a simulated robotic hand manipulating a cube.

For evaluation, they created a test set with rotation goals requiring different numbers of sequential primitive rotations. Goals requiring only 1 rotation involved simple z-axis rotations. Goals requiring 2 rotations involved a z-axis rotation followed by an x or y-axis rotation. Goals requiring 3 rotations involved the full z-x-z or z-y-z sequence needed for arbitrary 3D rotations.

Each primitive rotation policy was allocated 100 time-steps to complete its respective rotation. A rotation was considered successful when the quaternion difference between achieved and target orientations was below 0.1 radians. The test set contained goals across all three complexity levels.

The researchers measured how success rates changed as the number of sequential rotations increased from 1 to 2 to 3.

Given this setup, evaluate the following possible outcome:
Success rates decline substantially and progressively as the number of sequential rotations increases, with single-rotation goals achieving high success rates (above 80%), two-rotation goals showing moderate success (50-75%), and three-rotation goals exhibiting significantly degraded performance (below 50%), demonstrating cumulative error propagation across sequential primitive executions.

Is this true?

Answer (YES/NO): NO